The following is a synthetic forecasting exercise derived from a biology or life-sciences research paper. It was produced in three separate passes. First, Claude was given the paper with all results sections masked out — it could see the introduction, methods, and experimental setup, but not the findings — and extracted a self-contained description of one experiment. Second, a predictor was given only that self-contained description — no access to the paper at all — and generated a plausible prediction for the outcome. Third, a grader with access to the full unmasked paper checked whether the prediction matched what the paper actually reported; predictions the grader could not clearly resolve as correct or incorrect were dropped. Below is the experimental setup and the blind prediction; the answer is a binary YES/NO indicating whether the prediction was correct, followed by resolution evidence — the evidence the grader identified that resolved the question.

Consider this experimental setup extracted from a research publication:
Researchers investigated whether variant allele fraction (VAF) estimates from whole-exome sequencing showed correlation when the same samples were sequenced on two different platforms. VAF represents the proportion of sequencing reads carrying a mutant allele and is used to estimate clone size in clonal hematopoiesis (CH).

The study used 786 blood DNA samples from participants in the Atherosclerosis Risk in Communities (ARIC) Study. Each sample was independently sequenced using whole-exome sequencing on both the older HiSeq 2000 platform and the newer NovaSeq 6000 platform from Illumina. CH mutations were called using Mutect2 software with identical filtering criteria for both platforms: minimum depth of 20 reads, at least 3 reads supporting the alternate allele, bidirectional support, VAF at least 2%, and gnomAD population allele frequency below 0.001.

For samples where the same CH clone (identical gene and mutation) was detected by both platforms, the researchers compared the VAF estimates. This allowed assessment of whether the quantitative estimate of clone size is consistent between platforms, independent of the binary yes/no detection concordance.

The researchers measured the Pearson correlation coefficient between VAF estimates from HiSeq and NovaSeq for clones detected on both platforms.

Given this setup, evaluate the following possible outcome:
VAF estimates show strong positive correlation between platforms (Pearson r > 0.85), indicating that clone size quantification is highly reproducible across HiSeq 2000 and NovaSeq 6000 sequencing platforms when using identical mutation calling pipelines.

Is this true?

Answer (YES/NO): NO